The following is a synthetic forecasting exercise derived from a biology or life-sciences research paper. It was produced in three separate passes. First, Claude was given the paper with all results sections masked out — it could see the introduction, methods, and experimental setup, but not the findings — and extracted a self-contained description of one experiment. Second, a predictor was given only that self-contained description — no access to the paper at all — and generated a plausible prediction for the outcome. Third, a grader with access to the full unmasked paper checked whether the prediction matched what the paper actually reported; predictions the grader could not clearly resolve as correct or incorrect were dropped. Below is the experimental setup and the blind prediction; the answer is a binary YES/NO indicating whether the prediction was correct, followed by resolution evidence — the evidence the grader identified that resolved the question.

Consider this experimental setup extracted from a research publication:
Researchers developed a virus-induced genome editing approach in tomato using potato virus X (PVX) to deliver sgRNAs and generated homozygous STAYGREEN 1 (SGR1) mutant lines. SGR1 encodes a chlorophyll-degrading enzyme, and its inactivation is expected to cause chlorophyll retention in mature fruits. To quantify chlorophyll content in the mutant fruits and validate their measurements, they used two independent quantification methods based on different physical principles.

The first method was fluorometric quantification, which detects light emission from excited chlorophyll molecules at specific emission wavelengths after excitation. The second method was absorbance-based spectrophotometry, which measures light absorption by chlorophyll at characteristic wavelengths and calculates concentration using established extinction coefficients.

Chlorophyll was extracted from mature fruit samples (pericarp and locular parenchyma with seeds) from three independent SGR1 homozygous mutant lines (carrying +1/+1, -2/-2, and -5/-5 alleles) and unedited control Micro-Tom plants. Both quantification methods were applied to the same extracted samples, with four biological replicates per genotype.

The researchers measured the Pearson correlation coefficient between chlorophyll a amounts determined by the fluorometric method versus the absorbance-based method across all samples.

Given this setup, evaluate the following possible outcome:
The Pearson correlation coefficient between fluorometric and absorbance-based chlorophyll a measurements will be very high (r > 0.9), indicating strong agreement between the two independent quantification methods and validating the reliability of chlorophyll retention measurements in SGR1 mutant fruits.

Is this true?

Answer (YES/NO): YES